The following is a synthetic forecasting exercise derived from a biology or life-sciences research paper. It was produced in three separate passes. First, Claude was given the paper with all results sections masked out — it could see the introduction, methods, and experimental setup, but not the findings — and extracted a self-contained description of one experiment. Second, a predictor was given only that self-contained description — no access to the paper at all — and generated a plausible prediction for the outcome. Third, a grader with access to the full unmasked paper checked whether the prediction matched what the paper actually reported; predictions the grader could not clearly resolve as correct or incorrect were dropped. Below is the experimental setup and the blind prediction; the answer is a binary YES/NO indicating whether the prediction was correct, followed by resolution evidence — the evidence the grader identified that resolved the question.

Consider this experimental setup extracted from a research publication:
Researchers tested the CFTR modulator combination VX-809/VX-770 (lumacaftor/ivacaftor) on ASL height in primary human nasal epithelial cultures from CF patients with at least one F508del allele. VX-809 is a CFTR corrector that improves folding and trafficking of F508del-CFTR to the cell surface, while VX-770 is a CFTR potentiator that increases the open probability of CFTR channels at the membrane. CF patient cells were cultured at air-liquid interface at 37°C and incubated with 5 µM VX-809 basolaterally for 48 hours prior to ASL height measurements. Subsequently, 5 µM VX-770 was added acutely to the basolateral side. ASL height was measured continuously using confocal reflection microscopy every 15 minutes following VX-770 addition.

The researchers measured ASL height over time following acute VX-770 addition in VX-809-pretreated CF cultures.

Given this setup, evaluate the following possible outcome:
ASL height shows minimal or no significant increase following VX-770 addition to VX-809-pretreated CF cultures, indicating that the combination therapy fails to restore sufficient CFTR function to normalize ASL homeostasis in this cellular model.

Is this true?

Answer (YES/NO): NO